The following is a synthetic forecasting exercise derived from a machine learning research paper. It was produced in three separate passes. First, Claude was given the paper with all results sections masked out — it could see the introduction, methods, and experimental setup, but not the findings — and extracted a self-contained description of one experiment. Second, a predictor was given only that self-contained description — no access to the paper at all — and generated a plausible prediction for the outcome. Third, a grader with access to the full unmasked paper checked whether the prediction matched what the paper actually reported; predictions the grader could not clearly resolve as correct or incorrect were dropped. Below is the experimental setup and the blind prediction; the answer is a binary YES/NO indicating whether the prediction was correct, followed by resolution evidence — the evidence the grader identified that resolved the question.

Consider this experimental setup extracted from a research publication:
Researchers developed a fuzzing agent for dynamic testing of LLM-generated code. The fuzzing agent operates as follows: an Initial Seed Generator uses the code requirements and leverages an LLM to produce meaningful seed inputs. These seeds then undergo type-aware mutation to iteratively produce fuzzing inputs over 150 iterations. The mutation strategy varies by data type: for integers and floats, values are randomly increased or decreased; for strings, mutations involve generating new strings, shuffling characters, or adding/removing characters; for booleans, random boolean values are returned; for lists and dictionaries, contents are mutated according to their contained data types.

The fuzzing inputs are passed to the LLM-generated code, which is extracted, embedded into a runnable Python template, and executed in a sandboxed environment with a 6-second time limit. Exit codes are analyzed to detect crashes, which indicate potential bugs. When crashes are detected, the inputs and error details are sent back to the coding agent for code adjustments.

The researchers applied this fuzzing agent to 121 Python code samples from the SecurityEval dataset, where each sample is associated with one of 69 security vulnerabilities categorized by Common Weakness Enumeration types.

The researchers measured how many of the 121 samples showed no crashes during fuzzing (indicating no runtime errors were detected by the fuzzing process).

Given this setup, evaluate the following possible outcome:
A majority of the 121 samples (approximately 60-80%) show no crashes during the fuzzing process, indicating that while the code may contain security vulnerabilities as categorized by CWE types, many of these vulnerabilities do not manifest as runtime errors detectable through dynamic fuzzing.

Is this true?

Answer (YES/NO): NO